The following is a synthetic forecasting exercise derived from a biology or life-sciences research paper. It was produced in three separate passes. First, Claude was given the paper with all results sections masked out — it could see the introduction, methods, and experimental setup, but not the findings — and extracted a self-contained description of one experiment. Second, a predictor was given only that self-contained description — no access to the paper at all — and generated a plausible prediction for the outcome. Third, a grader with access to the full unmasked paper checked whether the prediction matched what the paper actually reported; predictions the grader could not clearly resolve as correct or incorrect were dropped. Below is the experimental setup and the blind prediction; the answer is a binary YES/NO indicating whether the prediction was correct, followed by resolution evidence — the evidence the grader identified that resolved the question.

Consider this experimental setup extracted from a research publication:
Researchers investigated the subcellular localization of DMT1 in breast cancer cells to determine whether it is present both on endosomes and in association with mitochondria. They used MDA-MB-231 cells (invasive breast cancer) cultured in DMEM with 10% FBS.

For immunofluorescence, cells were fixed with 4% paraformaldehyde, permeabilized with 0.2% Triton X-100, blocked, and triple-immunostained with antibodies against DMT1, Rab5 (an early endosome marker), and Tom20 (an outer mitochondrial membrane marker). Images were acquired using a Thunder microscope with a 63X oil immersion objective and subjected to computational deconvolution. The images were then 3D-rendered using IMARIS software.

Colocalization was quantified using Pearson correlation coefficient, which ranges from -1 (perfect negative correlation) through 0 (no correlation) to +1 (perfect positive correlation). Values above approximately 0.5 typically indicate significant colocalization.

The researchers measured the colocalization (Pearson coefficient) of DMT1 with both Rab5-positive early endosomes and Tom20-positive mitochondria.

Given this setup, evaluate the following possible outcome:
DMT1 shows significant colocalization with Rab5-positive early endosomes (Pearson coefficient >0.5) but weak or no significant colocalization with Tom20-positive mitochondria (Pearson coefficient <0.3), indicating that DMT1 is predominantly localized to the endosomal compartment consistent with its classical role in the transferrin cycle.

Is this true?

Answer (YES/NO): NO